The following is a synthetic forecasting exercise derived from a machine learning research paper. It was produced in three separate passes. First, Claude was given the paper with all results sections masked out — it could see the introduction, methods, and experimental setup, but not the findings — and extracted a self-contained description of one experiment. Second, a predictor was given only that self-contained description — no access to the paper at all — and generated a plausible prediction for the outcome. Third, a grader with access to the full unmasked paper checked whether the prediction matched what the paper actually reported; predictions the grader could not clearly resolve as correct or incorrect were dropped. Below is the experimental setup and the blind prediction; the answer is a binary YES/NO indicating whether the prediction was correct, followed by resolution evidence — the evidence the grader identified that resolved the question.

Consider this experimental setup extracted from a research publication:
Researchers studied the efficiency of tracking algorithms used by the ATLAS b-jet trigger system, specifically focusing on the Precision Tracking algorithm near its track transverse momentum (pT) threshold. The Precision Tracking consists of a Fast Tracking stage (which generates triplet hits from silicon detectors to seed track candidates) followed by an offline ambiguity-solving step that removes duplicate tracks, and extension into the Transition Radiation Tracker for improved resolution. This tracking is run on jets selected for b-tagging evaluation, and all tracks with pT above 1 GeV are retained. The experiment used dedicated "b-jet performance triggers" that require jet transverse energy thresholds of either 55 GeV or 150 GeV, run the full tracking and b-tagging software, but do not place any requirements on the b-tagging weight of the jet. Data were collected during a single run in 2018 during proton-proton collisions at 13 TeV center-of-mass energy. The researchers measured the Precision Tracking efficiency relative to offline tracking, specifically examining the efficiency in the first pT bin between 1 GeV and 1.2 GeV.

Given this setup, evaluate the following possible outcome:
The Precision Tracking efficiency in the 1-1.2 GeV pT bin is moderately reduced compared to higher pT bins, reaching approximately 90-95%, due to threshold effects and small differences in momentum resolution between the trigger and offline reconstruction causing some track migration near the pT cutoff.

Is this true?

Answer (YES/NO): NO